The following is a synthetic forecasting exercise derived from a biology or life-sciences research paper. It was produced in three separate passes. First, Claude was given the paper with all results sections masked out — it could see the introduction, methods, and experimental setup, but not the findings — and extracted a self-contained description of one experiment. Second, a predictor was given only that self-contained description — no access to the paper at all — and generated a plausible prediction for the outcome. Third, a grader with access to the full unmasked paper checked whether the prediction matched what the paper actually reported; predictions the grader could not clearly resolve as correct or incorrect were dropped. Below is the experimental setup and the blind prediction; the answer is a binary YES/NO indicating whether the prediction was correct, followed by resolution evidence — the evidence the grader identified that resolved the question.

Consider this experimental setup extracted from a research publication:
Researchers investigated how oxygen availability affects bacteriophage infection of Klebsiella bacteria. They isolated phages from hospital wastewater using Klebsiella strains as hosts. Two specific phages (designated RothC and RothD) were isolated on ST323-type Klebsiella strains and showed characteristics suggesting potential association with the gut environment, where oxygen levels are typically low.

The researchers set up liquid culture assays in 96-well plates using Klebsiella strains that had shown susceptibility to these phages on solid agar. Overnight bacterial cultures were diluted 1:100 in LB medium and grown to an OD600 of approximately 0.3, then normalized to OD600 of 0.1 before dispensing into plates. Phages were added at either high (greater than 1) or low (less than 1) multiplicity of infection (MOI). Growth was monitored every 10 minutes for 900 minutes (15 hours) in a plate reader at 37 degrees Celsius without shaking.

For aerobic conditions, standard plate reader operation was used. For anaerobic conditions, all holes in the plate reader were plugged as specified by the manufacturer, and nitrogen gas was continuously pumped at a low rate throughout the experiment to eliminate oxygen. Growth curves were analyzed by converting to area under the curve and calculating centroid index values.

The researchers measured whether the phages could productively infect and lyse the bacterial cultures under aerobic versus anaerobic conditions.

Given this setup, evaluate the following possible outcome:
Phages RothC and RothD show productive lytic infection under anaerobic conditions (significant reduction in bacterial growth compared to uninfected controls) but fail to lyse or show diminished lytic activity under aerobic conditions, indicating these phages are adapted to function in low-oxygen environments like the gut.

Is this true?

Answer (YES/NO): NO